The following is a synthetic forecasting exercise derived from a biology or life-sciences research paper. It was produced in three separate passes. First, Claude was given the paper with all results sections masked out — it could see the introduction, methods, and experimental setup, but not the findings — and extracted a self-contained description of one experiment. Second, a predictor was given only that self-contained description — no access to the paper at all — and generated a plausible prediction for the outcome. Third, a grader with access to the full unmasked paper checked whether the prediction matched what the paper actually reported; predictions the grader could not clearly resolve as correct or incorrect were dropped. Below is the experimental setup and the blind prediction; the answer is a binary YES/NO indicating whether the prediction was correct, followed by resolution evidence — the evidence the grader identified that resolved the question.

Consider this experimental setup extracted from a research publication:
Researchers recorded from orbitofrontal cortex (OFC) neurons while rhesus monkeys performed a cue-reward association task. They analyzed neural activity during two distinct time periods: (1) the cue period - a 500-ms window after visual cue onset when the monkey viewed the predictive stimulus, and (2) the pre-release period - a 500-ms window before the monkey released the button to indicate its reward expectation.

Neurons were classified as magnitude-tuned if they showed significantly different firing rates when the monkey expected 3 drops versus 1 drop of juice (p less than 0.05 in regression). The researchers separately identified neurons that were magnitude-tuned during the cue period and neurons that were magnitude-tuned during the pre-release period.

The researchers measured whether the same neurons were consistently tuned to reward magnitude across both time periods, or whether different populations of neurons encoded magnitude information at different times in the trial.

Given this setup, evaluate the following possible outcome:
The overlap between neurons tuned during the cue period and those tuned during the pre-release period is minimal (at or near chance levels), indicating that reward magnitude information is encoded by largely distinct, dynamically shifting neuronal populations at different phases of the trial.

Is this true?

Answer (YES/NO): YES